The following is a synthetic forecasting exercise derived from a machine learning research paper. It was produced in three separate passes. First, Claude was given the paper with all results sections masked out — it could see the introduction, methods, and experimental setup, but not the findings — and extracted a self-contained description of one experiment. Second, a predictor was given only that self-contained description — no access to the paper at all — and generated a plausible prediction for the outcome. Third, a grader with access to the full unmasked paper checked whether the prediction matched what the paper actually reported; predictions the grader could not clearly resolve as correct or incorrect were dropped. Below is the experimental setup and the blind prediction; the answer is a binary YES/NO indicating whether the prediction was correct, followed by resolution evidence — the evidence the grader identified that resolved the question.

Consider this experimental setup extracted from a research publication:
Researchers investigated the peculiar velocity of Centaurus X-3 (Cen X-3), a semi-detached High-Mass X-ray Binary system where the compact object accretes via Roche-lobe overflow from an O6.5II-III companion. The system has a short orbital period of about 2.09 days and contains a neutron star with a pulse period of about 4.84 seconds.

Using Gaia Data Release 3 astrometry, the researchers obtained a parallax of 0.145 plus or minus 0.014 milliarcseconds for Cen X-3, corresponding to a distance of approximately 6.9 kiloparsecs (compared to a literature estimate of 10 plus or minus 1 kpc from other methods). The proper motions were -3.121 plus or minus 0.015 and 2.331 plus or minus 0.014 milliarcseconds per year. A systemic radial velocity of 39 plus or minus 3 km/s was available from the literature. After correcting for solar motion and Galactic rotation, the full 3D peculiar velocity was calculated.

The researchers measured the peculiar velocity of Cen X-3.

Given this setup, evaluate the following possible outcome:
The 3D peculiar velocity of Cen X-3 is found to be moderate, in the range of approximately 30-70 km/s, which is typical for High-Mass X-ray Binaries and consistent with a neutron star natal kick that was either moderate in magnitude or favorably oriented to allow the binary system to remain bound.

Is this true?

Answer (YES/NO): NO